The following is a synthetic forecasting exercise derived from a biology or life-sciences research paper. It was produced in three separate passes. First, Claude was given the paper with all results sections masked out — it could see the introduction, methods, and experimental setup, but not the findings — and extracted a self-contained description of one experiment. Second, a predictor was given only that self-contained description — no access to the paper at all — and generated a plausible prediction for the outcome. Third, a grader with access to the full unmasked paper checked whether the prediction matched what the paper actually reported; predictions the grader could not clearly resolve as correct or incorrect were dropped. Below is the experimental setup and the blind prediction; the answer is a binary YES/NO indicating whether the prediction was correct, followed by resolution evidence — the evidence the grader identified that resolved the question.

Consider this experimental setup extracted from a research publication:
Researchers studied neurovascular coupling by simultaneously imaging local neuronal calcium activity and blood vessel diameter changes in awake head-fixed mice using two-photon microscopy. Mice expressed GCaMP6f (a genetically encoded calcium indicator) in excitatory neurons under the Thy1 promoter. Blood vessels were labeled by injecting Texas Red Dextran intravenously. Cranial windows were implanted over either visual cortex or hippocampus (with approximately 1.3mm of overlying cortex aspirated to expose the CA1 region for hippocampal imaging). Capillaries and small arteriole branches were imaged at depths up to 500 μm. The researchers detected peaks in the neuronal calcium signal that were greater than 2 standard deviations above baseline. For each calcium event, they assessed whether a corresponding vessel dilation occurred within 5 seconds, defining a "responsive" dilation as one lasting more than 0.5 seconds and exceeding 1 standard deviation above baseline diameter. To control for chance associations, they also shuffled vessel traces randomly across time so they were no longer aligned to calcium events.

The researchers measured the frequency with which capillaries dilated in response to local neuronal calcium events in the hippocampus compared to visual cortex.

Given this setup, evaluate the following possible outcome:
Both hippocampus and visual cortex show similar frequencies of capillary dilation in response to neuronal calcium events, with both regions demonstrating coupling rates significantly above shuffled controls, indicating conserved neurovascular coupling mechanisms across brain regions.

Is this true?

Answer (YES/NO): NO